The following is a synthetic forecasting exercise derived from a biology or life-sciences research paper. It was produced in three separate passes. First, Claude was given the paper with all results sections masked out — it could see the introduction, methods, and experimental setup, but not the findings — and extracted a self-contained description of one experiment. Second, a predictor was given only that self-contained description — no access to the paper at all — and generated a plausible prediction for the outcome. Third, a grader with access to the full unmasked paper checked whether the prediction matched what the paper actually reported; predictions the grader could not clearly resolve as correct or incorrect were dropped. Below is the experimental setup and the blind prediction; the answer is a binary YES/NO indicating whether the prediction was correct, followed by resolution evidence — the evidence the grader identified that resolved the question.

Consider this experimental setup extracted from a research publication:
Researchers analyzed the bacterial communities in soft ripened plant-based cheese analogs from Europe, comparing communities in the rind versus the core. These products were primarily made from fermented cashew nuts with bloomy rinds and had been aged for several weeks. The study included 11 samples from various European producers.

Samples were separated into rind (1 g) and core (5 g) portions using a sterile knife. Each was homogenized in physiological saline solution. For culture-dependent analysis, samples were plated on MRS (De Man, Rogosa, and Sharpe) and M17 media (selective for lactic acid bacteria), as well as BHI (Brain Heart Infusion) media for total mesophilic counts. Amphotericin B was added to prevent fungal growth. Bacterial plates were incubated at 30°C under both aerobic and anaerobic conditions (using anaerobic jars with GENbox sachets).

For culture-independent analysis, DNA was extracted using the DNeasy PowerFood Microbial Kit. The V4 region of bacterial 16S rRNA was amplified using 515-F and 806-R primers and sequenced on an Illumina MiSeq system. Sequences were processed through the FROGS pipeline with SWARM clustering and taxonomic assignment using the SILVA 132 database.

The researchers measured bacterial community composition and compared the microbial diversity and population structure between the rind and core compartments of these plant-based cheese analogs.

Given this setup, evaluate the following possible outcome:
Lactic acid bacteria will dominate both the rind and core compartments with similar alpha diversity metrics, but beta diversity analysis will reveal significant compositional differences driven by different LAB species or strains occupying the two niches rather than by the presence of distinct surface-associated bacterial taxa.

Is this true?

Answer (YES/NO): NO